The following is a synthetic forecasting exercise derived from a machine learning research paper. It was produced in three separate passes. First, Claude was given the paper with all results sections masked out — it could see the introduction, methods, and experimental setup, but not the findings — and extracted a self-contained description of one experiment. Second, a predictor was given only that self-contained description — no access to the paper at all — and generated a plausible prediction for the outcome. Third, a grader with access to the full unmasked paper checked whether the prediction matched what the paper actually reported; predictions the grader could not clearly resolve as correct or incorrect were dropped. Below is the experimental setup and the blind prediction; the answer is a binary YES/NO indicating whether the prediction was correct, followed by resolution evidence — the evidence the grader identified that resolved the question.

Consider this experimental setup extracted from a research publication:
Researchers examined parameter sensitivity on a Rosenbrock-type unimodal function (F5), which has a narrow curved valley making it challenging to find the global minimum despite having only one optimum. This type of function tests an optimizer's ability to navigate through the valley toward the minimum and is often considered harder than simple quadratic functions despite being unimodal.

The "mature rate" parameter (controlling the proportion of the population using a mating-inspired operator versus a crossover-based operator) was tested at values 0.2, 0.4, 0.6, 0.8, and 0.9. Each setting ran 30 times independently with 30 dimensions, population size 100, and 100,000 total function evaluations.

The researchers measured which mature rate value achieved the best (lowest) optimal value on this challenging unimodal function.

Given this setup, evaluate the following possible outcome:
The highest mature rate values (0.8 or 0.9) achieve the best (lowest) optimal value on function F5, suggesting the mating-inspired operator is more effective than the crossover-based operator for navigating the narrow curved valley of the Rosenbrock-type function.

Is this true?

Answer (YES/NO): NO